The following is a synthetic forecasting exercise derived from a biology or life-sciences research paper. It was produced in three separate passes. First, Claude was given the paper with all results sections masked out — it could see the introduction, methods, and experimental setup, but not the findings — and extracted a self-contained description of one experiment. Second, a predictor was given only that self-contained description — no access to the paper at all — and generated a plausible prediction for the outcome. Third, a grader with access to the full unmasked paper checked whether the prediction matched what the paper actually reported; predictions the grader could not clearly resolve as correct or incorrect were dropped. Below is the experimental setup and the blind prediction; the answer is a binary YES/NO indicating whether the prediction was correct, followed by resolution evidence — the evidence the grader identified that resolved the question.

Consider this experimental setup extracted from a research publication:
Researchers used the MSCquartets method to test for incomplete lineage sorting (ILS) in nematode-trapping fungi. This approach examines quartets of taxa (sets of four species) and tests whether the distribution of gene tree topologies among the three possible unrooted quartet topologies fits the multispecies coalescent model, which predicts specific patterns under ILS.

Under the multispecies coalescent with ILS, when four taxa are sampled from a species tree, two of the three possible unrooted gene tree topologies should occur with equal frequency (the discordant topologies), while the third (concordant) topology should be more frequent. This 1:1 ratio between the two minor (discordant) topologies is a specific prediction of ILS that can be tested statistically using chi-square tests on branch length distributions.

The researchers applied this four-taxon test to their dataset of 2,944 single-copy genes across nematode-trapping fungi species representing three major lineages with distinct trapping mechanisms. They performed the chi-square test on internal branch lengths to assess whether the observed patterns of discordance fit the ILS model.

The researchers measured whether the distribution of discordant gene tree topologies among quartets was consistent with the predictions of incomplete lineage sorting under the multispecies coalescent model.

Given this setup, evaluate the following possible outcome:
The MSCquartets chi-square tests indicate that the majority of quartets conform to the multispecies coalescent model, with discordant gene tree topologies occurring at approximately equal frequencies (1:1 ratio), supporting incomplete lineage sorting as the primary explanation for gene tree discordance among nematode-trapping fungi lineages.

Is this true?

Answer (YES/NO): YES